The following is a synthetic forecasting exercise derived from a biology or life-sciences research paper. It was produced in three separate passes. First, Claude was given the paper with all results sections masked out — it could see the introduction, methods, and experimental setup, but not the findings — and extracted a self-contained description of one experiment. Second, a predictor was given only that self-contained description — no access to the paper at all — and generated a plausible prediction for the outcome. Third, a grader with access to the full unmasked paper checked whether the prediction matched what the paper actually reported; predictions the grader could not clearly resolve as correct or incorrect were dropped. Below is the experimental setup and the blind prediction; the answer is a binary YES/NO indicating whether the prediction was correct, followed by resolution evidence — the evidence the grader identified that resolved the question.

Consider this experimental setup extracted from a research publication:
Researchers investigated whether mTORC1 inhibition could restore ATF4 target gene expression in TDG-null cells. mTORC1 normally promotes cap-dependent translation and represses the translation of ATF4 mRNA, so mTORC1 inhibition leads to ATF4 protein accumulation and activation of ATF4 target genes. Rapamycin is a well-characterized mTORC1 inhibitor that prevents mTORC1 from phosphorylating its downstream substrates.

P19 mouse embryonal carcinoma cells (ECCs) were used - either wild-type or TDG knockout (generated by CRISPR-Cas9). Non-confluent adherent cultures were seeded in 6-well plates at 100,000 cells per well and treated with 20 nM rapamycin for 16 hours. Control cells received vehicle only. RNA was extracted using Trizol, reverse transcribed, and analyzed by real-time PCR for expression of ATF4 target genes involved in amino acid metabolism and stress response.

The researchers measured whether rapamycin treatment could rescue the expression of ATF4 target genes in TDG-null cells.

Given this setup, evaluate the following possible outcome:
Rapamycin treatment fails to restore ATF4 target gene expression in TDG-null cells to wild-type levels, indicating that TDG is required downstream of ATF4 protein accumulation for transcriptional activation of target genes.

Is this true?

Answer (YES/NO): NO